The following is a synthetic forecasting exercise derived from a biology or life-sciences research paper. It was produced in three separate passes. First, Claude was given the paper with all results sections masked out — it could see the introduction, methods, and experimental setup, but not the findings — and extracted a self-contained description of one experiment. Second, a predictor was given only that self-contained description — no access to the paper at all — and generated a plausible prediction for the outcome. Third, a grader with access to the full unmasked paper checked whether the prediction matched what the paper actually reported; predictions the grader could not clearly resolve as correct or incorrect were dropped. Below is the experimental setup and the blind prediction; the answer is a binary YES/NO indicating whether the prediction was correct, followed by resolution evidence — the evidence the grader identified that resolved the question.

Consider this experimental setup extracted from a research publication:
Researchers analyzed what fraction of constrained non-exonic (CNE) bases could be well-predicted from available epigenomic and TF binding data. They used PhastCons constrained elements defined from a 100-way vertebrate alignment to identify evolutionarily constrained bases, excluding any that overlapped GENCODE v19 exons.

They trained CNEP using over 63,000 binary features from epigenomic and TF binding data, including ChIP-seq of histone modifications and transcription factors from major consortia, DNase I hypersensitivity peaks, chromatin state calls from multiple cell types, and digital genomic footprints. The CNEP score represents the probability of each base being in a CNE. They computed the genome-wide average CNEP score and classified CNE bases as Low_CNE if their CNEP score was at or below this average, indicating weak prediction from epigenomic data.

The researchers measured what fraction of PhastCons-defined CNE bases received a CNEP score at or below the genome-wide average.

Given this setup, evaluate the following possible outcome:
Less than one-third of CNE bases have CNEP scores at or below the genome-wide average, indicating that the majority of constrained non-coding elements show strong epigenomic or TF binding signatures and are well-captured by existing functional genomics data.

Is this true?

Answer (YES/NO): NO